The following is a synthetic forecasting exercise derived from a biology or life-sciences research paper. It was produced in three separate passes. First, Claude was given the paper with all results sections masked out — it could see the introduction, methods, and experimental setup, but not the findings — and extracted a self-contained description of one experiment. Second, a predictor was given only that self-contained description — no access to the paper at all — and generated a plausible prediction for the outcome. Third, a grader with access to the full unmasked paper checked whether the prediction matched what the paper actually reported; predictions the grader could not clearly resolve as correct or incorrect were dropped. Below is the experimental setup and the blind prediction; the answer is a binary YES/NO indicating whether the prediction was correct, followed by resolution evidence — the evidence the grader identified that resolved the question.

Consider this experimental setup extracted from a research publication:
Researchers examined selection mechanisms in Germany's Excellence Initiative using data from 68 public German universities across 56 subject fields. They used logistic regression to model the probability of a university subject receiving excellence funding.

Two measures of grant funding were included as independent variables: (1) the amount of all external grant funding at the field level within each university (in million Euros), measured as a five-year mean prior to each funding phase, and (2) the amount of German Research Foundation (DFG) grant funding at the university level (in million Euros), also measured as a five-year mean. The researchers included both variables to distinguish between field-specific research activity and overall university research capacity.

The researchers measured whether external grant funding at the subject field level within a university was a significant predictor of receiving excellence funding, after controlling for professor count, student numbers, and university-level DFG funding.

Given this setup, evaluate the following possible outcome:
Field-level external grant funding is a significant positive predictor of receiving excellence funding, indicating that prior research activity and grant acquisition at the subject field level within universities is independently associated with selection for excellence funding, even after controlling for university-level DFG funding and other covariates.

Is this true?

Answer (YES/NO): YES